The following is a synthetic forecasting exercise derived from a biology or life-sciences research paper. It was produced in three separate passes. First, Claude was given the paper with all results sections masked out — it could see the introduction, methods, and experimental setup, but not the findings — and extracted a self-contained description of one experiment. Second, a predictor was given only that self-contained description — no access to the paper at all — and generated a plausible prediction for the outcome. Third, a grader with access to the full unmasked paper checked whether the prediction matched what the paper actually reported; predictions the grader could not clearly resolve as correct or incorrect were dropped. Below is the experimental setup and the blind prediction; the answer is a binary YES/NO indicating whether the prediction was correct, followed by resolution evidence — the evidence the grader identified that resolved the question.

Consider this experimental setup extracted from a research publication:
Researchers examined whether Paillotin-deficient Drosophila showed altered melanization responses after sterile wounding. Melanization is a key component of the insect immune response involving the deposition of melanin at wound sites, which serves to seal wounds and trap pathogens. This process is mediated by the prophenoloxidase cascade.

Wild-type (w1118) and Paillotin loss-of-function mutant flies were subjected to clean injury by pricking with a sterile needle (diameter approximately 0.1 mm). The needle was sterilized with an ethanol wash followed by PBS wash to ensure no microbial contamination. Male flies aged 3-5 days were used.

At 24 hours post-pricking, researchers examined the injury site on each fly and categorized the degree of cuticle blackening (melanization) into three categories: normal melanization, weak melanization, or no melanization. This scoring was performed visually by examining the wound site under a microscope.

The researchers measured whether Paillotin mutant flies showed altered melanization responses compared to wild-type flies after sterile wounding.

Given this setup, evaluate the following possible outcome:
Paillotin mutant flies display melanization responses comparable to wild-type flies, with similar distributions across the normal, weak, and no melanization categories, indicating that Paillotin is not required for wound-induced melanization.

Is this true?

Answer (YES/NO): YES